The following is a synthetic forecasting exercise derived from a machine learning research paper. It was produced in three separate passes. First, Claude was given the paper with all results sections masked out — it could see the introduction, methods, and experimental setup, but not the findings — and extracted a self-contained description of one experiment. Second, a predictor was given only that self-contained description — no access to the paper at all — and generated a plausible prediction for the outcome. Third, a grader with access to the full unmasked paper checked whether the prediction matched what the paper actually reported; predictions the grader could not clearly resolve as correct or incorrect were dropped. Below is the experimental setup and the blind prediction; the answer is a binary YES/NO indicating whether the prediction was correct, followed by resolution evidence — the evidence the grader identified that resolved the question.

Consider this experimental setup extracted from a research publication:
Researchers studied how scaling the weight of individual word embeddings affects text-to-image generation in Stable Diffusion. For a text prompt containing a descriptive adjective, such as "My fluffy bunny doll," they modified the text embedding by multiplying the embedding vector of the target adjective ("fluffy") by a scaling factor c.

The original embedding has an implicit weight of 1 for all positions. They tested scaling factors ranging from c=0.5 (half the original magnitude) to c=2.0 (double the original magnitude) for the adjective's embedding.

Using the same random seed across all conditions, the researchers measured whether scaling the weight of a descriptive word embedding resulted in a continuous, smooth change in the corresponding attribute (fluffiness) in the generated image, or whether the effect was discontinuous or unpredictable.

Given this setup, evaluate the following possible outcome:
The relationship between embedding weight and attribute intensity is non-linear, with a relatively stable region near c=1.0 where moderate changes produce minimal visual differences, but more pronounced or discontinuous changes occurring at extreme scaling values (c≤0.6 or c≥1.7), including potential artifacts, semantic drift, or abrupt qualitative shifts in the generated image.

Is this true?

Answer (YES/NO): NO